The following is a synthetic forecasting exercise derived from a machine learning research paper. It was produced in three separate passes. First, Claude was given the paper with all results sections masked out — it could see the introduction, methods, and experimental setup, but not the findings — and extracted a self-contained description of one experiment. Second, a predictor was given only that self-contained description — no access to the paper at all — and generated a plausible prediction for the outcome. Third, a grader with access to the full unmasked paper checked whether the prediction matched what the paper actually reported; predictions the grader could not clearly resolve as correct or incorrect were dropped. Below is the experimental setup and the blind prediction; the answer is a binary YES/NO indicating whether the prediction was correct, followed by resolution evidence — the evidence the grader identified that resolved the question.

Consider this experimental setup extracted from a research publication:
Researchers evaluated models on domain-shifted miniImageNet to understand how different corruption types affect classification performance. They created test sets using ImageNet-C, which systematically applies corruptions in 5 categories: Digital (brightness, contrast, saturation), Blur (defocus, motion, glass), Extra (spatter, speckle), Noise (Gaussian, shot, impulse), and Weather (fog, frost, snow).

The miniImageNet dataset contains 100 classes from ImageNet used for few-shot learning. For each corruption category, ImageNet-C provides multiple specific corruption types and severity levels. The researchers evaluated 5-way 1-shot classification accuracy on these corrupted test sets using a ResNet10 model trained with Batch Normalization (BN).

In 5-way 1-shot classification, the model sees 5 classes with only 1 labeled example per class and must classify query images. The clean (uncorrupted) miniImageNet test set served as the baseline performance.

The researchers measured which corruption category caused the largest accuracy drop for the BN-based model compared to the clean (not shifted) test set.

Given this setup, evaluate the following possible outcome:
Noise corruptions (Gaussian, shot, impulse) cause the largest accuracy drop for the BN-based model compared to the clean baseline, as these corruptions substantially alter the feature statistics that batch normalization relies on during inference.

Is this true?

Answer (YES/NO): NO